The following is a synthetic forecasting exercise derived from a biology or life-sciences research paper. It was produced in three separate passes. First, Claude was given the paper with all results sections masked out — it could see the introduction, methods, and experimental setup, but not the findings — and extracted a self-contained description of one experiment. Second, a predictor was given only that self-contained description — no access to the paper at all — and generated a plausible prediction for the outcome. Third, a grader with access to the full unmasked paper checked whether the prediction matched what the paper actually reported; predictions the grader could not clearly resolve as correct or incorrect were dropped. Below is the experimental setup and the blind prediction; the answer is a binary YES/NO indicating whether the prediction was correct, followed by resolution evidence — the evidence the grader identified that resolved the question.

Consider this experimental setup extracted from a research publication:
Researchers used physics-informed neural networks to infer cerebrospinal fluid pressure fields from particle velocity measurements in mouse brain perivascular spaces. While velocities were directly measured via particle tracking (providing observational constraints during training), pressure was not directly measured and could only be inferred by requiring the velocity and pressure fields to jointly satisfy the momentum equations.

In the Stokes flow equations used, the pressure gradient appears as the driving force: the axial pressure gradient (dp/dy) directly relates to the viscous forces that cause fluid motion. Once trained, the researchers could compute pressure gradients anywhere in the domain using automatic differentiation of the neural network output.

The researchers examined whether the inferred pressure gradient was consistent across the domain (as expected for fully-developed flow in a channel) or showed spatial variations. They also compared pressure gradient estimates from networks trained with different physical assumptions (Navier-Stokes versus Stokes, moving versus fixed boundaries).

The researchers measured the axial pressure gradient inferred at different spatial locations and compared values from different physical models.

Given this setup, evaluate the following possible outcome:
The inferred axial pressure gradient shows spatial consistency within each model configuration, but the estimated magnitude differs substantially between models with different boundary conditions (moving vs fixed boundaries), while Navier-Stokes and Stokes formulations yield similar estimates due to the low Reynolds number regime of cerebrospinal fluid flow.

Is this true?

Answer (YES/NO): NO